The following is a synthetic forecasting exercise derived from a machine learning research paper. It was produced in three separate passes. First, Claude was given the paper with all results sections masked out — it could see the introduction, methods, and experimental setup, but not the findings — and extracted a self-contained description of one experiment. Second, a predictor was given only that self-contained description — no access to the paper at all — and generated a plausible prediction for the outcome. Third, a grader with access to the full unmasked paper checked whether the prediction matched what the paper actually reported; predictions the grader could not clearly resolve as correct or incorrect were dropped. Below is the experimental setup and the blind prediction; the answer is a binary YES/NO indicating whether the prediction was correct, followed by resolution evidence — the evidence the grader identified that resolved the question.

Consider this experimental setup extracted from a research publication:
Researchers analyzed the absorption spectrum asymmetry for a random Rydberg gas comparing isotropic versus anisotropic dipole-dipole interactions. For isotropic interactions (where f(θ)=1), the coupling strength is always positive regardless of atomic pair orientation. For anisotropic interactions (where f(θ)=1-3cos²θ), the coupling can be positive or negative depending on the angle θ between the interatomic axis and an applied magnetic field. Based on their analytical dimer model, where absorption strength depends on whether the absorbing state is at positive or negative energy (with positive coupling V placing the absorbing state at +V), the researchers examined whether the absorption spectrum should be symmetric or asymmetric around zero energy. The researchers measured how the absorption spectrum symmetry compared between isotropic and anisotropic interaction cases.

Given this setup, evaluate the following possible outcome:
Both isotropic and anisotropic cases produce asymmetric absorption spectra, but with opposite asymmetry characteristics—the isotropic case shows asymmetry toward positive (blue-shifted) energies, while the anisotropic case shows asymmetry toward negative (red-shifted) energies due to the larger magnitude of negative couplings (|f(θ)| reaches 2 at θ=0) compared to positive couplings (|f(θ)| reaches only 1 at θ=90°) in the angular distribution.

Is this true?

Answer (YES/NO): NO